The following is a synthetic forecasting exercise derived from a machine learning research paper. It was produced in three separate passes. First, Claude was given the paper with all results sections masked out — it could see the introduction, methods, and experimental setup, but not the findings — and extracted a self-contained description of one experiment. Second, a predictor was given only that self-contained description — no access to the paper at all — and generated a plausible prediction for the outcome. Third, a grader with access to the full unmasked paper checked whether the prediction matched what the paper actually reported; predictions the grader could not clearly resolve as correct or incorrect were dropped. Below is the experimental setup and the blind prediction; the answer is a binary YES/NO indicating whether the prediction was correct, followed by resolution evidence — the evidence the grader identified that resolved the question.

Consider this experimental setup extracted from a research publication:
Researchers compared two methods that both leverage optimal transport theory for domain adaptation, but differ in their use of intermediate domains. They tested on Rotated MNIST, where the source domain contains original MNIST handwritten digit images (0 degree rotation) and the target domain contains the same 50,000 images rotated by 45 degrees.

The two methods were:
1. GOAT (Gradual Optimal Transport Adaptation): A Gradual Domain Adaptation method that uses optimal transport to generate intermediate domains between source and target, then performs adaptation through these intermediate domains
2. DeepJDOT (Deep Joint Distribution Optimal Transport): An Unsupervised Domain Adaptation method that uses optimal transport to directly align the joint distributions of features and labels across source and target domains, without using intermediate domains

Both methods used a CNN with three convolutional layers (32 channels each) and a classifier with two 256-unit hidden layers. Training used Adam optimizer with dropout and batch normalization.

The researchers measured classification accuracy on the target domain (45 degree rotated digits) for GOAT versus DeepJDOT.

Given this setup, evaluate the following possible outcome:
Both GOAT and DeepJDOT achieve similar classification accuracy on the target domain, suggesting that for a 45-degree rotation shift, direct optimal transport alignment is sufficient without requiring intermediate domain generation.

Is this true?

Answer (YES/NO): NO